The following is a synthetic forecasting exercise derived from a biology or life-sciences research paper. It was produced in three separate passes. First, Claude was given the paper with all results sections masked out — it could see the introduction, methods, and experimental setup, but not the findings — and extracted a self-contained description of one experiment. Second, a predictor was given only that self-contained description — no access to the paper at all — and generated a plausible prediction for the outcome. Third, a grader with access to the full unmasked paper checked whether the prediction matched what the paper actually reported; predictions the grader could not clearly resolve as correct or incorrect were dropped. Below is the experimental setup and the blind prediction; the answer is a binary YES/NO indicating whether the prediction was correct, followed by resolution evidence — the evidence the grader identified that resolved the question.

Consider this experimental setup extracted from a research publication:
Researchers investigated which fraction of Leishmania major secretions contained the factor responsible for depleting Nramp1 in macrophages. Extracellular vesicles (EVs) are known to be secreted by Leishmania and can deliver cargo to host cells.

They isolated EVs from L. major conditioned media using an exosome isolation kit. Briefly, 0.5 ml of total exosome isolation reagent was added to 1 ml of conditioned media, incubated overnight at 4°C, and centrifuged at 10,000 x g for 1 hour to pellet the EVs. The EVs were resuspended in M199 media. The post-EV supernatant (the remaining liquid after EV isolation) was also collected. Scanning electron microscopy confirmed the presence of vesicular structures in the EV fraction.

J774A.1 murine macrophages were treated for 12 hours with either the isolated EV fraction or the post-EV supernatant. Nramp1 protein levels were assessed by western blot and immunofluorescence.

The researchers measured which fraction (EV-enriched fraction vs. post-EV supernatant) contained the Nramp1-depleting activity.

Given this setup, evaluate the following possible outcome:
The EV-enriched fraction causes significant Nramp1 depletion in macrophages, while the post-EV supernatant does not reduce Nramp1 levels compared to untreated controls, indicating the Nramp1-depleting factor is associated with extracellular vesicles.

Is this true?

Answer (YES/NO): NO